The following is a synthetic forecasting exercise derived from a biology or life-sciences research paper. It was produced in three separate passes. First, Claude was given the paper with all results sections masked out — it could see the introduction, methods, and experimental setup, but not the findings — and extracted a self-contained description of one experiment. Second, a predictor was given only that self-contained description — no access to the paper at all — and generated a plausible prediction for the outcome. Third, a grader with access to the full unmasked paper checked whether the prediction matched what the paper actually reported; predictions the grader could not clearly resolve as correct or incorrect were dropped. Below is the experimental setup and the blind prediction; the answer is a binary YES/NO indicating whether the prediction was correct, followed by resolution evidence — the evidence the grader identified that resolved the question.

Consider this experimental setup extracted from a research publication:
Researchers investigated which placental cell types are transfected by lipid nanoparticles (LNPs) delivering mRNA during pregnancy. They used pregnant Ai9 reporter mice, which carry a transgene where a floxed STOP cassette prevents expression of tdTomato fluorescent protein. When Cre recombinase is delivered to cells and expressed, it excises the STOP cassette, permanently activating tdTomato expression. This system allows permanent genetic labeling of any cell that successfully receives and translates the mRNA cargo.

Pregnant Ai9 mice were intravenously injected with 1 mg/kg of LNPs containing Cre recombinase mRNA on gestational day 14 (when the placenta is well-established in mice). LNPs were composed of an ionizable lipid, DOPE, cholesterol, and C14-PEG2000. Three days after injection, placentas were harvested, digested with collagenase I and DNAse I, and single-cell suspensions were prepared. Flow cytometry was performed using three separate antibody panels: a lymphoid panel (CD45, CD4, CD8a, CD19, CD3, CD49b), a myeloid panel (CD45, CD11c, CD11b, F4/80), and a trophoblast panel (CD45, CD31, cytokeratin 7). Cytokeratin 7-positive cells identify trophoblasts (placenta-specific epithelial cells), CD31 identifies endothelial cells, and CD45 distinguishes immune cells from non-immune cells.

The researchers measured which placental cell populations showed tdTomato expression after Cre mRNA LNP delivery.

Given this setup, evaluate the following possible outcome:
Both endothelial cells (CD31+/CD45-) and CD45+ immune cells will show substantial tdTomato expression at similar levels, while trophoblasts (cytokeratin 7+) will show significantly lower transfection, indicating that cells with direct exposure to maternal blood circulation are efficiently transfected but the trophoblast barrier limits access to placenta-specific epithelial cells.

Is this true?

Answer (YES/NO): NO